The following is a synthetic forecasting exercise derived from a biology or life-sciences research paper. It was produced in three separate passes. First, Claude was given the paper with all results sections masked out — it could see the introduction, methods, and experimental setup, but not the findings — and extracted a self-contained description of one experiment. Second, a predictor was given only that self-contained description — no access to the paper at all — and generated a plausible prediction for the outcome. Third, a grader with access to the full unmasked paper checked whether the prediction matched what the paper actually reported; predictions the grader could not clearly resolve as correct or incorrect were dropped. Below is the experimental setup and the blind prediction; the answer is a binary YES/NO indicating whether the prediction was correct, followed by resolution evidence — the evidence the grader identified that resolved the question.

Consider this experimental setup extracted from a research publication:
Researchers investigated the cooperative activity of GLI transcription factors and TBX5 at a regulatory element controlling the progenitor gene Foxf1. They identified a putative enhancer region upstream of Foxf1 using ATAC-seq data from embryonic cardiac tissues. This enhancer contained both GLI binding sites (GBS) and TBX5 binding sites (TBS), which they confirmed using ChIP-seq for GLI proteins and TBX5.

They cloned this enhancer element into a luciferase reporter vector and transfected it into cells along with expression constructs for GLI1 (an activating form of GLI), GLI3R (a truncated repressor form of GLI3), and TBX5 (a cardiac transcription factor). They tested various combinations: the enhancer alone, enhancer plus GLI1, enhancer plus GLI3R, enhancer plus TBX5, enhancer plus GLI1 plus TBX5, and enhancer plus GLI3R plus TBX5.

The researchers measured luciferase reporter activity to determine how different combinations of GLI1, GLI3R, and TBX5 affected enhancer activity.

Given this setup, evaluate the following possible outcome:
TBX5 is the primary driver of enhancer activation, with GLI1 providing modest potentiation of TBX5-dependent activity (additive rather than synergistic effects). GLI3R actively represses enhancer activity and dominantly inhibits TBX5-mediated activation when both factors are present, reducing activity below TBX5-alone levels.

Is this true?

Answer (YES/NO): NO